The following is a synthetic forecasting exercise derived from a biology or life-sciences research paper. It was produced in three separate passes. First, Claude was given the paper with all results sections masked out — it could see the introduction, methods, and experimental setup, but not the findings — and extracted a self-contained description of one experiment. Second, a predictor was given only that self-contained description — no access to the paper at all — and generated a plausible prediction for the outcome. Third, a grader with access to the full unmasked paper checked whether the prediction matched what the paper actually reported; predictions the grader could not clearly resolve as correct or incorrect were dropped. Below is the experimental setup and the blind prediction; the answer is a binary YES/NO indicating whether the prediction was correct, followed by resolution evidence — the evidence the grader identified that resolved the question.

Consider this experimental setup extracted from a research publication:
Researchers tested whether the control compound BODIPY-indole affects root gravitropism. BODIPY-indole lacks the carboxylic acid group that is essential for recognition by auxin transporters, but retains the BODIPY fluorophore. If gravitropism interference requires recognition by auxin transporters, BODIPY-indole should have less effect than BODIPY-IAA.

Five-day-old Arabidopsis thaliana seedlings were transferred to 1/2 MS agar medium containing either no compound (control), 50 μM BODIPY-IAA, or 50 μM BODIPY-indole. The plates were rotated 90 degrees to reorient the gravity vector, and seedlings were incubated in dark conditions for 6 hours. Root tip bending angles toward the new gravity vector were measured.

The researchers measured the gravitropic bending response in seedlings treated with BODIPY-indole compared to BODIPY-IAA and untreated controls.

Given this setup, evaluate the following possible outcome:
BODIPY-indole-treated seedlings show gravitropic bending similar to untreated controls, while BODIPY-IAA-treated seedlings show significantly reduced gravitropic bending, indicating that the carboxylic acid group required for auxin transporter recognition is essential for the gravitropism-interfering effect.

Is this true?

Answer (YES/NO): YES